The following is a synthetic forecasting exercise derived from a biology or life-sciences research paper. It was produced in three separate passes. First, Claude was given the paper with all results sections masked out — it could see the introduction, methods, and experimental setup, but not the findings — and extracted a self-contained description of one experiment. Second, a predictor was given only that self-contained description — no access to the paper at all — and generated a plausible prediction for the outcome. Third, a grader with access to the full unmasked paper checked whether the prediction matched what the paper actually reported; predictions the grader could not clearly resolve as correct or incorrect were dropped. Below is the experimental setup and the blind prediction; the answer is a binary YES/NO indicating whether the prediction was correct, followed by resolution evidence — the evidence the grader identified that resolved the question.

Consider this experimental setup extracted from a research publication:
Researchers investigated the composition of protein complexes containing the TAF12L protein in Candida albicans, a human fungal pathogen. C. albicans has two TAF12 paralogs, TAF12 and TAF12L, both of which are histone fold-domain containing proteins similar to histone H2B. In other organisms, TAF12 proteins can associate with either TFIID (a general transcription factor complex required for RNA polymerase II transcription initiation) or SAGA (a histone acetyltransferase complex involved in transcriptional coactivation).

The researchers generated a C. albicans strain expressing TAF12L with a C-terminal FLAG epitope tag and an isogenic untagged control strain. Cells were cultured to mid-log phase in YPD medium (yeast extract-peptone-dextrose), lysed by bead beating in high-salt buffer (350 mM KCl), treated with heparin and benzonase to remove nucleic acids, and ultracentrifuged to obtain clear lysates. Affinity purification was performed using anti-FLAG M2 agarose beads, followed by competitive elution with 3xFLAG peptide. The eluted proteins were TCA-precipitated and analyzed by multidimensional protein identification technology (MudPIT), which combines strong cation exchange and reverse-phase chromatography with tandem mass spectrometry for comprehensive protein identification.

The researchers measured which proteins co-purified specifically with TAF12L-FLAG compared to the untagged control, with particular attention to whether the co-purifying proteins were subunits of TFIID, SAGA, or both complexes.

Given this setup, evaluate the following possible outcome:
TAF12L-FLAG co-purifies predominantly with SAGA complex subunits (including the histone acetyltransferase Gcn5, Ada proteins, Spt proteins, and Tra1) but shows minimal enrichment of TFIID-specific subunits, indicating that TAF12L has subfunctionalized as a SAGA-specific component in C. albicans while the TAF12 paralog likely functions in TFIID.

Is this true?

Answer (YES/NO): YES